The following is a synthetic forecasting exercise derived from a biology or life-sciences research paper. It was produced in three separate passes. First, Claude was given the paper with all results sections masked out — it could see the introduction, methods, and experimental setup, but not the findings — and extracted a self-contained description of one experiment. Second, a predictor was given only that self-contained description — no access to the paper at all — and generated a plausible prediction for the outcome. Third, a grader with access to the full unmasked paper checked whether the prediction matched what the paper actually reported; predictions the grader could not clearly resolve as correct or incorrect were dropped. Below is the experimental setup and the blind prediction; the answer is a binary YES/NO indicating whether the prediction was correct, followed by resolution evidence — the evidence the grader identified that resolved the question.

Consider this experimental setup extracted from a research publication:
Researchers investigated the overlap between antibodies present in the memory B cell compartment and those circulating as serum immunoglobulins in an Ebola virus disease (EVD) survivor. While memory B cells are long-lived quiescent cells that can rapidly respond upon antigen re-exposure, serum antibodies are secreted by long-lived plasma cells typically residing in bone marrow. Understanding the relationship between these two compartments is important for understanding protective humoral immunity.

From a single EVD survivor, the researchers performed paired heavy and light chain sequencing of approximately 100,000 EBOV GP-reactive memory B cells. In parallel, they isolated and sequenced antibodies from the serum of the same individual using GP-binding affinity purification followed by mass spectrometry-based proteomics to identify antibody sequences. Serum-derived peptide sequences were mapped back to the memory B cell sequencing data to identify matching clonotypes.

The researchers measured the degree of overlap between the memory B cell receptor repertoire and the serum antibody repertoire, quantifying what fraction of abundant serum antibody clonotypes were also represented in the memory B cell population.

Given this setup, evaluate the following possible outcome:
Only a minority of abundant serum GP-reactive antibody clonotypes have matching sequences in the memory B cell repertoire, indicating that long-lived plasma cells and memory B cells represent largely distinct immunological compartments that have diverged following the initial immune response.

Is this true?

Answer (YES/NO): YES